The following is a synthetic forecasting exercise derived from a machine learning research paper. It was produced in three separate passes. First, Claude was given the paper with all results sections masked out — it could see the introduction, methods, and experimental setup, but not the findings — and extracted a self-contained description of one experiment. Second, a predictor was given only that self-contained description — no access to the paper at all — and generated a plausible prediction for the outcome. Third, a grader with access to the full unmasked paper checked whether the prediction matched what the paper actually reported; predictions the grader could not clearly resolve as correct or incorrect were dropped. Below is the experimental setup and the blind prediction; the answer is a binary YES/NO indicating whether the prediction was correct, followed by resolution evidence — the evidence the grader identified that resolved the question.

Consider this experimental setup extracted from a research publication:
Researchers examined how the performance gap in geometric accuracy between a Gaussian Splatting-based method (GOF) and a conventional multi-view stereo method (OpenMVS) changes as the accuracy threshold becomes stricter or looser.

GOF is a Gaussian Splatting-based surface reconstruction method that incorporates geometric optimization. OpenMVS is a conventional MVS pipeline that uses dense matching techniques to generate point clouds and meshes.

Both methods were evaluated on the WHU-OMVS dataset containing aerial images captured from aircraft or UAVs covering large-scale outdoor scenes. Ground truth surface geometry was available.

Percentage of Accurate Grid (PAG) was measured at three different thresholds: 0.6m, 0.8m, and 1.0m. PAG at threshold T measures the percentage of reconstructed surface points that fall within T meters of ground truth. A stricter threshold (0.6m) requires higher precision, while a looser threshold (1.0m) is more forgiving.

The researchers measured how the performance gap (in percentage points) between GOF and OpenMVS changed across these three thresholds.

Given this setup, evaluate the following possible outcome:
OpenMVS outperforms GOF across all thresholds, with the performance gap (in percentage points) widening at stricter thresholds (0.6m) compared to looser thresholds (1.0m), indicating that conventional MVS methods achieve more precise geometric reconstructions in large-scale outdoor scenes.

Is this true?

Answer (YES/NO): NO